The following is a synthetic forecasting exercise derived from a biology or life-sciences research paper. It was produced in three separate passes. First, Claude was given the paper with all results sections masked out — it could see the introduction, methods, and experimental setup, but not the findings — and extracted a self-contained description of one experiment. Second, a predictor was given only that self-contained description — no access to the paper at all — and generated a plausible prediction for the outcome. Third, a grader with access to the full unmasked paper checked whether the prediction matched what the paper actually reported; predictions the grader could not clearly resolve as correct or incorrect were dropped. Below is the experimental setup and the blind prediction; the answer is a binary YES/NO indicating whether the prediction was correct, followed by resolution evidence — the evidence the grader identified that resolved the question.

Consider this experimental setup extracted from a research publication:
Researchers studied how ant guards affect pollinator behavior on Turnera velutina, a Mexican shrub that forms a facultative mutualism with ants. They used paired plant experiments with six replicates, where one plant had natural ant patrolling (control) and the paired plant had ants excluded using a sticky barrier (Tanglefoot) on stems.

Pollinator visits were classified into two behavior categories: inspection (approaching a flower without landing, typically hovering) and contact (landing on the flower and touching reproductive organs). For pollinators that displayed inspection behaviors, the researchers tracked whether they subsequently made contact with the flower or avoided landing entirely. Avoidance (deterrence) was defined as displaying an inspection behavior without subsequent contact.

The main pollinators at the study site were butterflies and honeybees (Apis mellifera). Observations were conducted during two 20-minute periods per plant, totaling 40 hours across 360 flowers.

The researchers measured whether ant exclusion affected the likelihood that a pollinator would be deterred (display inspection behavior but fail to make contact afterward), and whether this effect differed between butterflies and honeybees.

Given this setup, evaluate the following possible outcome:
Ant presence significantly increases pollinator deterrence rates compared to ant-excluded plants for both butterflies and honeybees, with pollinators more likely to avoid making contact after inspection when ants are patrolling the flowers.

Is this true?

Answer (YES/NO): NO